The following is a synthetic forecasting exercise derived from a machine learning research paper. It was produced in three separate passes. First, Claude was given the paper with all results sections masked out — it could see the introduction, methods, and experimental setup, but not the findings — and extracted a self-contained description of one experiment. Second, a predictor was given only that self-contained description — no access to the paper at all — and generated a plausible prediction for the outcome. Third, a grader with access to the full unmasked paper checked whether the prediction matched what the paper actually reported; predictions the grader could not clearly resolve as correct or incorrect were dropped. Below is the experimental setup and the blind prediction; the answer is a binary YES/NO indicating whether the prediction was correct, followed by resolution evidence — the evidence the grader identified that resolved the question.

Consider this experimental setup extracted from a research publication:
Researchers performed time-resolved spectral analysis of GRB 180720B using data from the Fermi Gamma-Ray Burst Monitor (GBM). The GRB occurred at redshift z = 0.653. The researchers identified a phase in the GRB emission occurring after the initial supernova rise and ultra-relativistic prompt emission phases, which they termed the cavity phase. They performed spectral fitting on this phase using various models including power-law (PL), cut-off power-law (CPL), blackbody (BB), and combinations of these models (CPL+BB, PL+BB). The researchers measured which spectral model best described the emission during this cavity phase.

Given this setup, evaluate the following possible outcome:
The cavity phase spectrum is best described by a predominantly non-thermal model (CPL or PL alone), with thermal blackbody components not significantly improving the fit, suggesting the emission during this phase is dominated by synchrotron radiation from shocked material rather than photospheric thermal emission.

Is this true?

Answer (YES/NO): YES